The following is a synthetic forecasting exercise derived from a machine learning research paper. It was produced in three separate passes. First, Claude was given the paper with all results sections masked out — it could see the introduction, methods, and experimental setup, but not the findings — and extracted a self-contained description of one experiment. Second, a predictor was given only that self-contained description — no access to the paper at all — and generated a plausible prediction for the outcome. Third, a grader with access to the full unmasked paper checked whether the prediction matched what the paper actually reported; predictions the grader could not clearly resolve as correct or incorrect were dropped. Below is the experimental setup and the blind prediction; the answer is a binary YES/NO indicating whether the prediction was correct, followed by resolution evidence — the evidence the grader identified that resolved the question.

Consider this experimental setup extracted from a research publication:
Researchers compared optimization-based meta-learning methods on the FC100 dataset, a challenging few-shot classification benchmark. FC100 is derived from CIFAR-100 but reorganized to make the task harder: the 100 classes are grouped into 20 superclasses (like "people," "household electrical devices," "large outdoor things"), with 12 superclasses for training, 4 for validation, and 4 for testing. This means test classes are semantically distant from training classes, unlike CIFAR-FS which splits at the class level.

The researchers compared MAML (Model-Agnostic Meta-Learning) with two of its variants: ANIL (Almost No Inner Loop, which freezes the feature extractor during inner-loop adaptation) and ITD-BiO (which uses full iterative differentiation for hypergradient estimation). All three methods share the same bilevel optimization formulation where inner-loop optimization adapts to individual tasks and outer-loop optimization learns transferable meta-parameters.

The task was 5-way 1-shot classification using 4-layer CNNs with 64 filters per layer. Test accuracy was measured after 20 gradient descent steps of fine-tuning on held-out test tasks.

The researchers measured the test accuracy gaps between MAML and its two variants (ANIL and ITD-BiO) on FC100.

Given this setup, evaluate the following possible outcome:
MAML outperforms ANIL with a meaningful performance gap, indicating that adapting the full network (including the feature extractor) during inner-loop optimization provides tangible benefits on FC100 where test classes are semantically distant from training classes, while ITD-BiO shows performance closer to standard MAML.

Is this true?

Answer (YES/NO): NO